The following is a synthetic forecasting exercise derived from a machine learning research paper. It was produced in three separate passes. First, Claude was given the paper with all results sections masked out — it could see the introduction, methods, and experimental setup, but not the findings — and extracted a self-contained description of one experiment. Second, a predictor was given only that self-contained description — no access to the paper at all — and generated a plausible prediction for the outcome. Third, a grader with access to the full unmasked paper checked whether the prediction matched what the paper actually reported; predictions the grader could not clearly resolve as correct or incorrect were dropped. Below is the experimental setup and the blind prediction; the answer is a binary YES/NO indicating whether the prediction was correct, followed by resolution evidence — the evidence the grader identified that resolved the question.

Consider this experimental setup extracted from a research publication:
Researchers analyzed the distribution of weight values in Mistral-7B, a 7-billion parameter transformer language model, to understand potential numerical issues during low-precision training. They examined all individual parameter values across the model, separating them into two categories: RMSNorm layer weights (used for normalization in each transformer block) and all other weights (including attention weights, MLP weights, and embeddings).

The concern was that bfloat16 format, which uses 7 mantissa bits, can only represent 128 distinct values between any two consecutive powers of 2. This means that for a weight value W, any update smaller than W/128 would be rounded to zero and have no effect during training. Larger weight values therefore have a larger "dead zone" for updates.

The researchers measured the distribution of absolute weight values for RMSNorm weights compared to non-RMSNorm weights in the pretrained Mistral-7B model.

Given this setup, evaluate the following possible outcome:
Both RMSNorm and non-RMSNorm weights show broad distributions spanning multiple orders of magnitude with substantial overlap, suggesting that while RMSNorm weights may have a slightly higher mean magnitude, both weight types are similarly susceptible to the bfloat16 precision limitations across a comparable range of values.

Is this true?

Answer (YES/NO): NO